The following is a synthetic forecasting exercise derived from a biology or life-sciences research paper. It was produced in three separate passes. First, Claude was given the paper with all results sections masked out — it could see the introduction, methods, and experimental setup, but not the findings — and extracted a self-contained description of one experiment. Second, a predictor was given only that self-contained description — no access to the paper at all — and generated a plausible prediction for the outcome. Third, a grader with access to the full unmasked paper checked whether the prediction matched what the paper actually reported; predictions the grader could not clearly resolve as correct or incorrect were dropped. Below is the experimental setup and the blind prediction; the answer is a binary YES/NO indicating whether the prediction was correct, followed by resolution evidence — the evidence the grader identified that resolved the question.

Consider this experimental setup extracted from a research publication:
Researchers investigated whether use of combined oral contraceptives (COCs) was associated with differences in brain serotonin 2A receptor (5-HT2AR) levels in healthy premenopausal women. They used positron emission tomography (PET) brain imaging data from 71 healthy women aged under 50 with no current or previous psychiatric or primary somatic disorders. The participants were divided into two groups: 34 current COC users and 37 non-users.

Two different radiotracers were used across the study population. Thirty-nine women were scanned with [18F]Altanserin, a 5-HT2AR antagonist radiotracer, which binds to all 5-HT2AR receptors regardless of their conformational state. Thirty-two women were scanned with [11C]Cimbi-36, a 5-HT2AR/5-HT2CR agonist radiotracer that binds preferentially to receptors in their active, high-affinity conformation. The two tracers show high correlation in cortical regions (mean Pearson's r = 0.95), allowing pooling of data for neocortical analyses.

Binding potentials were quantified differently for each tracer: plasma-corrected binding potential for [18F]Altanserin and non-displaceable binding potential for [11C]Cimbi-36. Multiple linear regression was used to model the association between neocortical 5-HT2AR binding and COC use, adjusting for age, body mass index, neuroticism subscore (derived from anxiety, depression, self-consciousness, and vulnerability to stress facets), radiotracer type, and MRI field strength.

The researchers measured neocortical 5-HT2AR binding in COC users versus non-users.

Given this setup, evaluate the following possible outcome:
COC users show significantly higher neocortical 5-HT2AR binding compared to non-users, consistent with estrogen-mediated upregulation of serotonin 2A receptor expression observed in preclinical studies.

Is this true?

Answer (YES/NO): NO